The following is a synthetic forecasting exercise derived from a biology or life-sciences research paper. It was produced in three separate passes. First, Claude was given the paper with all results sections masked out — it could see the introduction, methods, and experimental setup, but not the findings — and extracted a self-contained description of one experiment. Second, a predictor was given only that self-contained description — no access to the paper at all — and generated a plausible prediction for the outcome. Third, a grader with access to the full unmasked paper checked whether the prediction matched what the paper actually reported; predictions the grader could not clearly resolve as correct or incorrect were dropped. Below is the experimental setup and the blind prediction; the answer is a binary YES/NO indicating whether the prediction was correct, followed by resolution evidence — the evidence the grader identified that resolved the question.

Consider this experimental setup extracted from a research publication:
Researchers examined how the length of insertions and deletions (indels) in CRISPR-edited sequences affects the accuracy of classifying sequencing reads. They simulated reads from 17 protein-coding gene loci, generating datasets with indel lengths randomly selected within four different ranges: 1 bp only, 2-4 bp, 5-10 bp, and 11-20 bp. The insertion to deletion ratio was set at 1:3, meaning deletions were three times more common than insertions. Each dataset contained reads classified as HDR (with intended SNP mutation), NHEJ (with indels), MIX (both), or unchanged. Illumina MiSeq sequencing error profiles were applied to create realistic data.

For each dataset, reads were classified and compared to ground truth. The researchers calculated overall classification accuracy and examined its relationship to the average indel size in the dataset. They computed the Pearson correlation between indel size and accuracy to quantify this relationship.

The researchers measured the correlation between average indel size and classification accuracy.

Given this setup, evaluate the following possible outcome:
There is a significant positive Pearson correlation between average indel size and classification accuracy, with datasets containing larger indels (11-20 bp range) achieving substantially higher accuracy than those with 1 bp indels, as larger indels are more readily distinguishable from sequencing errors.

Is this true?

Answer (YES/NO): NO